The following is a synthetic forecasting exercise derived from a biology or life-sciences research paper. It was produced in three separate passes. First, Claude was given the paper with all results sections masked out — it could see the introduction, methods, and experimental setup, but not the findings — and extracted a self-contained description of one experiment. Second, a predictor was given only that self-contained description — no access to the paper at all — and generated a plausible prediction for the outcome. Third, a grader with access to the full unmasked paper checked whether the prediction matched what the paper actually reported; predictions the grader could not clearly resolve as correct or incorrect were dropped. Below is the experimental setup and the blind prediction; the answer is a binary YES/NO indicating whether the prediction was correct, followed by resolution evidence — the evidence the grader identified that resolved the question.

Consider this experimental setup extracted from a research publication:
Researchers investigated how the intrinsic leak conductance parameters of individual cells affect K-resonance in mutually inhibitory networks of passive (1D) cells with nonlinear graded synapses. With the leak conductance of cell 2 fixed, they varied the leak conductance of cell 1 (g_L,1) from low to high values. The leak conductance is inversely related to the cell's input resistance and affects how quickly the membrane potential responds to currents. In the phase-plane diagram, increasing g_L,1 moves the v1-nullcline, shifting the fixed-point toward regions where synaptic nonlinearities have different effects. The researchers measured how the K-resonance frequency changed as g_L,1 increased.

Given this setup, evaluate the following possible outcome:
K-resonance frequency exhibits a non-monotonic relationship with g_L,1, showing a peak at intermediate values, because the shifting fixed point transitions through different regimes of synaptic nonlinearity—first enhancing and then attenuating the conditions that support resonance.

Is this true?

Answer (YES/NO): YES